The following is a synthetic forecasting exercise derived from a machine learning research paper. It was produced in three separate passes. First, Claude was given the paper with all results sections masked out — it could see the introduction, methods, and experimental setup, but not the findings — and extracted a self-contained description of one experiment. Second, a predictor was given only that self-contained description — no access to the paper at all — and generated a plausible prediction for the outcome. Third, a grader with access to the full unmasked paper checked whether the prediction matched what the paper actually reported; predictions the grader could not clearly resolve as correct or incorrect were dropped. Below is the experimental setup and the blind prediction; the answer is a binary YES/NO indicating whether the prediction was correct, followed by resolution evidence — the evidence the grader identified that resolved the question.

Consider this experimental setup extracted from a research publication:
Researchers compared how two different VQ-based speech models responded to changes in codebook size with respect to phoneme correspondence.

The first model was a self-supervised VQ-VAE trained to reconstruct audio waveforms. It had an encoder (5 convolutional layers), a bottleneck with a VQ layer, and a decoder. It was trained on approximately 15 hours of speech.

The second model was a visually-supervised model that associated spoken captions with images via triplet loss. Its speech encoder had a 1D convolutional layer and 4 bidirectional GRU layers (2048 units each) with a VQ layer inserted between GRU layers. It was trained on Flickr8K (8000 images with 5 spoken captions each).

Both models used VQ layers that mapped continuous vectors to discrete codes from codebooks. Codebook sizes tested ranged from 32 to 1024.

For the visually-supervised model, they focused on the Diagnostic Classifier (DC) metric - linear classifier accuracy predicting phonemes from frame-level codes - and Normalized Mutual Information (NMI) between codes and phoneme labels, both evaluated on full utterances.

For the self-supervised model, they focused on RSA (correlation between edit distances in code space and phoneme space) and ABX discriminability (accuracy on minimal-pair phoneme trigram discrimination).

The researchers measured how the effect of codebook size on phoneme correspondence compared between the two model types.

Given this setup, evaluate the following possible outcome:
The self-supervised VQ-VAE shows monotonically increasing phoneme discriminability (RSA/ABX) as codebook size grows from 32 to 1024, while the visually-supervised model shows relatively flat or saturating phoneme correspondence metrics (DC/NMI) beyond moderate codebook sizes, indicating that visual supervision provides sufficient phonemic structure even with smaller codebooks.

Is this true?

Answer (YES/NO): NO